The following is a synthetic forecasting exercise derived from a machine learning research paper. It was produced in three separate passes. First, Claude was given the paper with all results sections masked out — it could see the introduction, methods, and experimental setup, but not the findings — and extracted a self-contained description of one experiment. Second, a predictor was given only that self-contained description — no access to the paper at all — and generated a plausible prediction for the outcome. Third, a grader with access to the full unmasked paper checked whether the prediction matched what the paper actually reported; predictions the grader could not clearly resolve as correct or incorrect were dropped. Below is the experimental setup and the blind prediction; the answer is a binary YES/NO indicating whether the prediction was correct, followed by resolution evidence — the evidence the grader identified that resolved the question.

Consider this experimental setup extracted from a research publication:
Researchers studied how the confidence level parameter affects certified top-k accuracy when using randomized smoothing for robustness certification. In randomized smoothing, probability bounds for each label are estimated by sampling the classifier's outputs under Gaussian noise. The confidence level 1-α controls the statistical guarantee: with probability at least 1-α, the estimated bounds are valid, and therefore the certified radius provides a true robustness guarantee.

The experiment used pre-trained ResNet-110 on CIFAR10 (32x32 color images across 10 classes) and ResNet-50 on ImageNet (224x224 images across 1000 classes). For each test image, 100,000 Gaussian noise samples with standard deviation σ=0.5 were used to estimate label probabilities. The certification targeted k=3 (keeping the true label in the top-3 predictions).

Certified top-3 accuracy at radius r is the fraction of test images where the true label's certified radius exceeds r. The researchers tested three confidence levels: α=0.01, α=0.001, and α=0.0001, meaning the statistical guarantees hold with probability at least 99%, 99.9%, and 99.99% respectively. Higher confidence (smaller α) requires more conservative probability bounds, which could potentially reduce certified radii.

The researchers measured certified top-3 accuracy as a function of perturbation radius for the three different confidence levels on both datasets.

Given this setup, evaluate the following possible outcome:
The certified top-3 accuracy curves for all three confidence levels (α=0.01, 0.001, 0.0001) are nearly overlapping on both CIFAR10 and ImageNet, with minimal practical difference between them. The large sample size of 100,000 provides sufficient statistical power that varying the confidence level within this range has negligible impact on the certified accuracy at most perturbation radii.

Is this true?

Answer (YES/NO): YES